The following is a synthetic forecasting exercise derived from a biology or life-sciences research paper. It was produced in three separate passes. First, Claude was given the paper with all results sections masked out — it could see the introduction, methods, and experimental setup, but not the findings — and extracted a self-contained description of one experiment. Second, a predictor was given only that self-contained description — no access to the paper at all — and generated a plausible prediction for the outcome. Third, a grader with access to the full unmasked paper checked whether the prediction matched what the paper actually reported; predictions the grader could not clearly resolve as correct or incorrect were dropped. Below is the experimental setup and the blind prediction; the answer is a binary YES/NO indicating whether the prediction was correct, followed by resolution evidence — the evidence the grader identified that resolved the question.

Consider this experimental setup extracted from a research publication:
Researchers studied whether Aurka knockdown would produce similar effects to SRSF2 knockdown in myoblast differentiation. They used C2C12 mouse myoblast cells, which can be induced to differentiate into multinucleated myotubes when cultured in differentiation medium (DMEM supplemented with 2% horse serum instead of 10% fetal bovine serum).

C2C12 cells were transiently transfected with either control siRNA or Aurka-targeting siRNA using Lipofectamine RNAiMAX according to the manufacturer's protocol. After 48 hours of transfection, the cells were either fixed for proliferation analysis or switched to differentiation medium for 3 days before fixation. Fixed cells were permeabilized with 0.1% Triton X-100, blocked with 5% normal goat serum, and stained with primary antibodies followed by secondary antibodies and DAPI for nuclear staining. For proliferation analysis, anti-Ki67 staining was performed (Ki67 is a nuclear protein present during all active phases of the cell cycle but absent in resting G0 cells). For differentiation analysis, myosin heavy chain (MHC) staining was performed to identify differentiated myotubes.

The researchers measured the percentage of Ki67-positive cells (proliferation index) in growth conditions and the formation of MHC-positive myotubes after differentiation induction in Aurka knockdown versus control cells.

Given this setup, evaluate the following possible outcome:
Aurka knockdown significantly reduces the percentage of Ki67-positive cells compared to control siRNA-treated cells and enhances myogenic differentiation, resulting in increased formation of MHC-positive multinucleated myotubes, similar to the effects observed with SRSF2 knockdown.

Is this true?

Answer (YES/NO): NO